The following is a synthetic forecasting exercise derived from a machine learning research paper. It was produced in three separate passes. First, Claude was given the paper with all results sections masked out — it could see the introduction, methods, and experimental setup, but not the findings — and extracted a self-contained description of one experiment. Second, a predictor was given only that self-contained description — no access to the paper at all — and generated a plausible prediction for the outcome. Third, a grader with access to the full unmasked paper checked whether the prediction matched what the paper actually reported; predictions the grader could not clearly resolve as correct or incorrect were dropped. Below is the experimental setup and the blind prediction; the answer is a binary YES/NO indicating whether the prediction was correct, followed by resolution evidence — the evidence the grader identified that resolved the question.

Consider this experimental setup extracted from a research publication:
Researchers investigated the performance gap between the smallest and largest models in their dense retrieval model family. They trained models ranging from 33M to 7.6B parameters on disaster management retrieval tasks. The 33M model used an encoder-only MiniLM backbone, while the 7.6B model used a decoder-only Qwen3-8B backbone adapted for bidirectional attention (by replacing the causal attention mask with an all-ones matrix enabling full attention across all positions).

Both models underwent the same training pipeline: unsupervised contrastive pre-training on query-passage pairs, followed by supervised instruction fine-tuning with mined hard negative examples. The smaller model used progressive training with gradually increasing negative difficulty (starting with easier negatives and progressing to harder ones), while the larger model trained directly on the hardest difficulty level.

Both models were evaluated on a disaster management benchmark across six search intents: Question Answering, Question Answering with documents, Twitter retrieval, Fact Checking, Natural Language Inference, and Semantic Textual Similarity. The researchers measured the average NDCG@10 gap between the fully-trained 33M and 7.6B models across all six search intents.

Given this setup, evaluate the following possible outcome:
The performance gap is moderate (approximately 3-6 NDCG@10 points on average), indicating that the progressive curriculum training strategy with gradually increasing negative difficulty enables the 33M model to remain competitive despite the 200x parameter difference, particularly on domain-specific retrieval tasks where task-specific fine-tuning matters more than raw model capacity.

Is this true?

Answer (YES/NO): NO